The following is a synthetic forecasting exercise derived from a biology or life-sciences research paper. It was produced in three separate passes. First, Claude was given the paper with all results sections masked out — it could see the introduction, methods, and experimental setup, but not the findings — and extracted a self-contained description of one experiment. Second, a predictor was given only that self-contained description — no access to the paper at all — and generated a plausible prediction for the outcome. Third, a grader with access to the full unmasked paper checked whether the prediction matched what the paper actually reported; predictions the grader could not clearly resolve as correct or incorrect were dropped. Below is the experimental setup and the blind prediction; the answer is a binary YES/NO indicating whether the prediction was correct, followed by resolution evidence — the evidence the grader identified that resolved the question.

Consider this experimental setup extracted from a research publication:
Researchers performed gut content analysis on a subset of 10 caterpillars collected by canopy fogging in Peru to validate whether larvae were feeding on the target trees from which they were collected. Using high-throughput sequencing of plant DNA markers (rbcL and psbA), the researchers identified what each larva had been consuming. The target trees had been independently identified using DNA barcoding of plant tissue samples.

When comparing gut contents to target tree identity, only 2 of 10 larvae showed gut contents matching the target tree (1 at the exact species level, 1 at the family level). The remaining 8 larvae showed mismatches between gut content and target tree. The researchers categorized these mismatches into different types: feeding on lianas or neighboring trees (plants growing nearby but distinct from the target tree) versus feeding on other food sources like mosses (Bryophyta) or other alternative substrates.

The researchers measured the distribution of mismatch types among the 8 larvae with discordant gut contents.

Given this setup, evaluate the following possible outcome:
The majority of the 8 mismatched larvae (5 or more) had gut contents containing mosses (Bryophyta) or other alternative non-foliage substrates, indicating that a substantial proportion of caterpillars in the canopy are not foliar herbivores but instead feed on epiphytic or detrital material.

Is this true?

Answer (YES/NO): NO